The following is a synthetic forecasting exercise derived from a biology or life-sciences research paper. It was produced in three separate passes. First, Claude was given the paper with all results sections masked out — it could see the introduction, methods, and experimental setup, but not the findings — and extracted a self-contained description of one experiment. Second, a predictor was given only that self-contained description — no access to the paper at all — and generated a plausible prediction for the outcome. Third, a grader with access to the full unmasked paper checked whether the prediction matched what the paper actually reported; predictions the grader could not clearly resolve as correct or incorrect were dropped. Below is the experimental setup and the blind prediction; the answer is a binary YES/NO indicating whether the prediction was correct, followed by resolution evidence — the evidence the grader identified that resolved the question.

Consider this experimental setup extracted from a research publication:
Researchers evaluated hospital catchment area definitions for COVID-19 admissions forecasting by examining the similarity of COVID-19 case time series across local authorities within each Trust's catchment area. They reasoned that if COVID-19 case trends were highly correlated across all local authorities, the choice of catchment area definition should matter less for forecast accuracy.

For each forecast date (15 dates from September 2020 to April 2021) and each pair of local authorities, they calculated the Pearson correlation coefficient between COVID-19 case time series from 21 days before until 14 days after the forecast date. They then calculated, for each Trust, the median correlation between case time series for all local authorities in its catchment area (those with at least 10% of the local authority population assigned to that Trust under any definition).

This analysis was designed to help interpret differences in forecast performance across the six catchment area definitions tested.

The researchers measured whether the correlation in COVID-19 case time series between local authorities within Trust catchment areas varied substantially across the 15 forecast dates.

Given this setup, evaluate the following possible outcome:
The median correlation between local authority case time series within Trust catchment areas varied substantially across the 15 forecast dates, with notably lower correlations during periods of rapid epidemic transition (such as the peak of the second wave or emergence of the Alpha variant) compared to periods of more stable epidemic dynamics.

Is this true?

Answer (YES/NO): NO